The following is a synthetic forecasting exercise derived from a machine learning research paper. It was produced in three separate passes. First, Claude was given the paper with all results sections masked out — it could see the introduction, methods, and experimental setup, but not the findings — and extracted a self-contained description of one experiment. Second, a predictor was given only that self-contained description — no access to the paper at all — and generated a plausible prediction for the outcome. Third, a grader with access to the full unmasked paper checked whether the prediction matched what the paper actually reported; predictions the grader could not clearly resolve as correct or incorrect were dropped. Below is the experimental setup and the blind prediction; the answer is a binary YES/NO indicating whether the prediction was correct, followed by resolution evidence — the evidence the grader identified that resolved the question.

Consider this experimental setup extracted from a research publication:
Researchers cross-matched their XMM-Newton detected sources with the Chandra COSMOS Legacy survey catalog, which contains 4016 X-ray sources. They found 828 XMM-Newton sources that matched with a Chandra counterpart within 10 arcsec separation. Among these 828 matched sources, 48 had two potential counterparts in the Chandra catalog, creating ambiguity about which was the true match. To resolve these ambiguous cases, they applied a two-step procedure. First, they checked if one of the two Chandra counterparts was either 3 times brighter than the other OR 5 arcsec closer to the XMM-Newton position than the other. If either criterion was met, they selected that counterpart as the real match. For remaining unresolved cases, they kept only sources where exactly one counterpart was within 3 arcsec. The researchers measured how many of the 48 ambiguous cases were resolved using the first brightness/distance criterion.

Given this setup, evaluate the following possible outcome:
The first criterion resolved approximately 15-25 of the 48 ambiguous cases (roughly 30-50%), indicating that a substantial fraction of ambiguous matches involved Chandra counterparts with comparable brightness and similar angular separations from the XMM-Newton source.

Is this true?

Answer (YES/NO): YES